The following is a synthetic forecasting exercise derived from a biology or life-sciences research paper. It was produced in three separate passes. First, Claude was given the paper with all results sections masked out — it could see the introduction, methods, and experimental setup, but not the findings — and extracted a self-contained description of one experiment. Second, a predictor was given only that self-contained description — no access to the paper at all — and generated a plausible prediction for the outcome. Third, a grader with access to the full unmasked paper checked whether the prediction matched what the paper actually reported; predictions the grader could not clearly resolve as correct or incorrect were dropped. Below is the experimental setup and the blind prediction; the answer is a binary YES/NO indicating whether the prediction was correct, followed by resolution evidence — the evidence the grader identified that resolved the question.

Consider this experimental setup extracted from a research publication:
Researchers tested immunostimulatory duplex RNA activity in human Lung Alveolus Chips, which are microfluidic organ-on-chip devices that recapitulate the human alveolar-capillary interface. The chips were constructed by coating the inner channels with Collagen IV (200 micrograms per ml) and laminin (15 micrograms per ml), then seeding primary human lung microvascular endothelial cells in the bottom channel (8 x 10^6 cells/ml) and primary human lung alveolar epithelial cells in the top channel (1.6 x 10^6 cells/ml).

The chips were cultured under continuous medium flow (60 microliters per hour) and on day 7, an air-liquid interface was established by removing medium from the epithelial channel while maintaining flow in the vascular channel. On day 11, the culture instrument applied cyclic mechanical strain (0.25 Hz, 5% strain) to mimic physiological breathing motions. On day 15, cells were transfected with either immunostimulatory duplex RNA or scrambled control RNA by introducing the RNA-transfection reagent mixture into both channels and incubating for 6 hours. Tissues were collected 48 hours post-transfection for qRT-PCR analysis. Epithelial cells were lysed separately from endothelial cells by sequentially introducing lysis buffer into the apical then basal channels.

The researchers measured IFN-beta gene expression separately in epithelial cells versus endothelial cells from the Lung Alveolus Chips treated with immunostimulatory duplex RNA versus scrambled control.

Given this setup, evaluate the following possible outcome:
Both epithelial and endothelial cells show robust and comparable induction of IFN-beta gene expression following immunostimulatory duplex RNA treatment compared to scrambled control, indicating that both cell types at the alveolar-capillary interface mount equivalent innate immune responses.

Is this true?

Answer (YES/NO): NO